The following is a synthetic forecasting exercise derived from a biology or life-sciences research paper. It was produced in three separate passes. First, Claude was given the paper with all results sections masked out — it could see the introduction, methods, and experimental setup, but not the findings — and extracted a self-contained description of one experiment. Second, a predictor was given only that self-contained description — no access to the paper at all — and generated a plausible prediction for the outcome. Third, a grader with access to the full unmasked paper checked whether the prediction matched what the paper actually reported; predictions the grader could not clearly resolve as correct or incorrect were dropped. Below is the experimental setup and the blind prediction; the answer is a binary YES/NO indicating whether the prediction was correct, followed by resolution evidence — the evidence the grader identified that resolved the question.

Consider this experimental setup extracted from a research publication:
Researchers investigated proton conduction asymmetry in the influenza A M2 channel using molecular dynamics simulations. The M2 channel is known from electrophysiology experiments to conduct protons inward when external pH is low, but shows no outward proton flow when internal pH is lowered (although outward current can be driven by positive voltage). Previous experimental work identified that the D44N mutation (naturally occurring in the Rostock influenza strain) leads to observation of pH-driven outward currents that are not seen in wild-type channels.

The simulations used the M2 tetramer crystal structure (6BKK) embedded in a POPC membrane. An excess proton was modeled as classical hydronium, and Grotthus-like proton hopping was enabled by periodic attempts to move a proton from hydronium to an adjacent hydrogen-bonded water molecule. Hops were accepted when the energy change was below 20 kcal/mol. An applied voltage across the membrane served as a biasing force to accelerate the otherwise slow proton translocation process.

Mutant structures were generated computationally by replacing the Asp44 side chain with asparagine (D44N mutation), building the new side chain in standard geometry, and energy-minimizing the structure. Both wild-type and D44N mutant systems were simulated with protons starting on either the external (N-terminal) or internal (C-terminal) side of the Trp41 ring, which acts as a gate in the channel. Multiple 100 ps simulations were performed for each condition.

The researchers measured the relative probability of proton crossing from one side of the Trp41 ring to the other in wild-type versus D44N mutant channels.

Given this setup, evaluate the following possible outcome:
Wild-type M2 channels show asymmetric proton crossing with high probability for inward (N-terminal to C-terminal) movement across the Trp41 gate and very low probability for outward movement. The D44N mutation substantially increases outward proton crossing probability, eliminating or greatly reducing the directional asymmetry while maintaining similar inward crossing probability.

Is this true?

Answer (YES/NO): NO